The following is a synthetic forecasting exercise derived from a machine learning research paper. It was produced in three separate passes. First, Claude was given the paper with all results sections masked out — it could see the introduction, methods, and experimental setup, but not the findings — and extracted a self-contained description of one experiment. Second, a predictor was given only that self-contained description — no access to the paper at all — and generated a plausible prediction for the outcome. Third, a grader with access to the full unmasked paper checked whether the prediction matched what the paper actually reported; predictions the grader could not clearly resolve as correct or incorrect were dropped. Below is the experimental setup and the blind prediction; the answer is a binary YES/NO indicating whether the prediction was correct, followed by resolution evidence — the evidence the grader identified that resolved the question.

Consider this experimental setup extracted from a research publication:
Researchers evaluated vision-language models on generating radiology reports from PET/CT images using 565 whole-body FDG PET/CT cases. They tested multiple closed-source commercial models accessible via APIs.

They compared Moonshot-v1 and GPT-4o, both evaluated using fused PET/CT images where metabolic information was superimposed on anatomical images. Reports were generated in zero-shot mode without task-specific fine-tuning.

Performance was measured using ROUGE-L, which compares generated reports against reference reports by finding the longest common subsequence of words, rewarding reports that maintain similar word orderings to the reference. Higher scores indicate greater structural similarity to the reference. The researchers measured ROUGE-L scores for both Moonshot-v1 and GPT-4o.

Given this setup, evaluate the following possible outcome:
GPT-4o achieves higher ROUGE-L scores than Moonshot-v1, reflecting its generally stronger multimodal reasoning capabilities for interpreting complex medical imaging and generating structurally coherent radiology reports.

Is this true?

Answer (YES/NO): NO